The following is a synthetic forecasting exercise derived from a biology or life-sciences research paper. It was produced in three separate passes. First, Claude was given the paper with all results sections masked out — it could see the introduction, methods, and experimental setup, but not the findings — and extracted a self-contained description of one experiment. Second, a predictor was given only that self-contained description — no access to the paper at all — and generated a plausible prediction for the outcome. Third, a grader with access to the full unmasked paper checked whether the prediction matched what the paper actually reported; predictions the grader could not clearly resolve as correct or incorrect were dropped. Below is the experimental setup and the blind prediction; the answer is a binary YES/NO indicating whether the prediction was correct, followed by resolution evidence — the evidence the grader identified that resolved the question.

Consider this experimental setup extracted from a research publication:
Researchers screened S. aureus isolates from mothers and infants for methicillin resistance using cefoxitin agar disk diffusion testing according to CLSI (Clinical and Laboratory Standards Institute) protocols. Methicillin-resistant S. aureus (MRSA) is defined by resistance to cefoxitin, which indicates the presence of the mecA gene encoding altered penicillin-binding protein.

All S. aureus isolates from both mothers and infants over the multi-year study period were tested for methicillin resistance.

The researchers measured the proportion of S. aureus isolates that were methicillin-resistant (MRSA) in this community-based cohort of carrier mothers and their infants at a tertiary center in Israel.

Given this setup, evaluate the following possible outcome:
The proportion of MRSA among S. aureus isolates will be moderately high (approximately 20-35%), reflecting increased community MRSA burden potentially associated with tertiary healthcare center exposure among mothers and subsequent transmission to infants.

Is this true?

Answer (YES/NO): NO